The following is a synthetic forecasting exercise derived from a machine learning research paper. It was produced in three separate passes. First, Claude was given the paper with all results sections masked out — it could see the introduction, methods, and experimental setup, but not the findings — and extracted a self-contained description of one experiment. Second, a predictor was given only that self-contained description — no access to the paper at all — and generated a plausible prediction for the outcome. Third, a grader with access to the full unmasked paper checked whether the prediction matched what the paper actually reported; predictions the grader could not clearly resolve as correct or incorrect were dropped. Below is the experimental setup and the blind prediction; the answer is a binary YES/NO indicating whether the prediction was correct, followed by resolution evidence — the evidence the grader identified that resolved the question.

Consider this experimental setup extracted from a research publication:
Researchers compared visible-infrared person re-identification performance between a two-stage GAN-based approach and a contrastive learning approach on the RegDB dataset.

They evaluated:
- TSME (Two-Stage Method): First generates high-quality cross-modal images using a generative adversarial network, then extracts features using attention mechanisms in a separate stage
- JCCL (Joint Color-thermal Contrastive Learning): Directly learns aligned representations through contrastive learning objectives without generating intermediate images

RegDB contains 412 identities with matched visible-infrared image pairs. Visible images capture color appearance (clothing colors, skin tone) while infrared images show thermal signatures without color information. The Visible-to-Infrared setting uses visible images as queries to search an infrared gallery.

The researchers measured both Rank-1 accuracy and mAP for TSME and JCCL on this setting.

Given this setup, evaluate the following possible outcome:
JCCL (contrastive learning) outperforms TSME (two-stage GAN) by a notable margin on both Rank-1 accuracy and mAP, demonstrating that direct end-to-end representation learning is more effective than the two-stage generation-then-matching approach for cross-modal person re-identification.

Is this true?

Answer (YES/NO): NO